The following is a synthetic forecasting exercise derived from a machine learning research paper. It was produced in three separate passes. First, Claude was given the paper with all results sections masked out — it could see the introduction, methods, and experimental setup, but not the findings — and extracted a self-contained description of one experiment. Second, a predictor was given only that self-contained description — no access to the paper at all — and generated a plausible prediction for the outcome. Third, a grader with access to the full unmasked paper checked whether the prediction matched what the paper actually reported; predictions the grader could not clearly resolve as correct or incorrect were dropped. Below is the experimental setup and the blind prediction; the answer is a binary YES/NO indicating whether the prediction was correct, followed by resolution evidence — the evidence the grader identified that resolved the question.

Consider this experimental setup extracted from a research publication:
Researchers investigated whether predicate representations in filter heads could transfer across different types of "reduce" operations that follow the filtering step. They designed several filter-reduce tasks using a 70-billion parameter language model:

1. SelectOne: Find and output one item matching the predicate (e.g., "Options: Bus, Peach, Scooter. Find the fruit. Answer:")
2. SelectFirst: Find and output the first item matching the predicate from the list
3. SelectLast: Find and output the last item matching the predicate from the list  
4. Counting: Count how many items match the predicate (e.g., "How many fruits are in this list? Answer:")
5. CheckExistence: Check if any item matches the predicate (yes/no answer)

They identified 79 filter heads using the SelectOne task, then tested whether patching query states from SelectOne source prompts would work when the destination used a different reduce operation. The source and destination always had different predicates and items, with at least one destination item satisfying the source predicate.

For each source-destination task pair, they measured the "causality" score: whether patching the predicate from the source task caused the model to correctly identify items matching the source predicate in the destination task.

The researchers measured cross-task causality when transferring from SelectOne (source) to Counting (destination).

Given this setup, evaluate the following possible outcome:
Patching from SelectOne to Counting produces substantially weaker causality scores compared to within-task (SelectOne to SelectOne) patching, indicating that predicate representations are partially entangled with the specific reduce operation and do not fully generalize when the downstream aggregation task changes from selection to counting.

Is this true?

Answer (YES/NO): YES